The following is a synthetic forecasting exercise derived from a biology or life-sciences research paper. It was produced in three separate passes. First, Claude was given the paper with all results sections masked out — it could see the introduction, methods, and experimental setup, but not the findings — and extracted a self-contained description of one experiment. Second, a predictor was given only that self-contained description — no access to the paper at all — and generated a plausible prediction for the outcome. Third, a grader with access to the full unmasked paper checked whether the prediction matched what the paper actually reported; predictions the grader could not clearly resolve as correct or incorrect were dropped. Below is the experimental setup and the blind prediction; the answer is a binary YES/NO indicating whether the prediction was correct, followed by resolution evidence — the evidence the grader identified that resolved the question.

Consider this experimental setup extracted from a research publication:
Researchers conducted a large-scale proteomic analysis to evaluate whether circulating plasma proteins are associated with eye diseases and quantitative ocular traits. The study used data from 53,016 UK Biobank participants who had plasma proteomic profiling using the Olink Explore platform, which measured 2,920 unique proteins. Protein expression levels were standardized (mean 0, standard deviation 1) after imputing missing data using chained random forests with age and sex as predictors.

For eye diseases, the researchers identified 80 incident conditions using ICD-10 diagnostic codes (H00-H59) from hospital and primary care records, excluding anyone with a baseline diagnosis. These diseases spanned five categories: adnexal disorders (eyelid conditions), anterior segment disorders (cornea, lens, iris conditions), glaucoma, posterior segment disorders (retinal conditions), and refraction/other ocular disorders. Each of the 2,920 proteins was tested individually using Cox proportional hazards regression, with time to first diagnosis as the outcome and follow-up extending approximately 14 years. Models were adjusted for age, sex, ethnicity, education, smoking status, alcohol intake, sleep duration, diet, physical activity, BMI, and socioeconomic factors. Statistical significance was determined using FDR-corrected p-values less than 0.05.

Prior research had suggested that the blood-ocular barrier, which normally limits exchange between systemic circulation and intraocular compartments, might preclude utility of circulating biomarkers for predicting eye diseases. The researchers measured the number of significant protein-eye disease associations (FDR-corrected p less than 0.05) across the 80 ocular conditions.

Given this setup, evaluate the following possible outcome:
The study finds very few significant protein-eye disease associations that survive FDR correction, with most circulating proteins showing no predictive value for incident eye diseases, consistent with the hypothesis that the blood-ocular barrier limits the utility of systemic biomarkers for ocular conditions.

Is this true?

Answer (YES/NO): NO